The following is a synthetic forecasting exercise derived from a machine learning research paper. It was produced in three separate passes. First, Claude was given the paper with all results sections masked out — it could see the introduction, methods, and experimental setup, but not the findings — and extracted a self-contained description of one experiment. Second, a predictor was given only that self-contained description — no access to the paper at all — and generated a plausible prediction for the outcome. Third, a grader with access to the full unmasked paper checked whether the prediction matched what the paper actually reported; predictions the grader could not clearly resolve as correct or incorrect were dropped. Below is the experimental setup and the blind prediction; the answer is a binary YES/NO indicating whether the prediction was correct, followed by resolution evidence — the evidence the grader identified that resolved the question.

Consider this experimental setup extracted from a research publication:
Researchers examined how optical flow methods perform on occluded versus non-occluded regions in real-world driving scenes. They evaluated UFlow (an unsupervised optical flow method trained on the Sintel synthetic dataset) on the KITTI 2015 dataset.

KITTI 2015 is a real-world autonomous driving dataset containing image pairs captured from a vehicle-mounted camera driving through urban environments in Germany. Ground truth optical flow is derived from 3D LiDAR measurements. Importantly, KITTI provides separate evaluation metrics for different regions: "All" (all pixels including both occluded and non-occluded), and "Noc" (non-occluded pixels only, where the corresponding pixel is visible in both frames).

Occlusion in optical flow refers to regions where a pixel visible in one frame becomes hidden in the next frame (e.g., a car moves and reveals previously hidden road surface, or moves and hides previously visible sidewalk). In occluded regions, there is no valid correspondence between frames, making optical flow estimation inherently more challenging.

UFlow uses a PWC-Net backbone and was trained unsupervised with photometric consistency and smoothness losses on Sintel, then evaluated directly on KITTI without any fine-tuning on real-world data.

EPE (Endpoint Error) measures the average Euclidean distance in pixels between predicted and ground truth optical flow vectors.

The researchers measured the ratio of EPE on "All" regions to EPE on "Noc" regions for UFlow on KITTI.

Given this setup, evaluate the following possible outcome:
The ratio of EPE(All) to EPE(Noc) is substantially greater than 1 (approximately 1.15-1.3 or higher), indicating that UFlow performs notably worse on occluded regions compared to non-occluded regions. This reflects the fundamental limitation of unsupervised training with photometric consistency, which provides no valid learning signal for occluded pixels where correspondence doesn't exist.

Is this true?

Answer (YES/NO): YES